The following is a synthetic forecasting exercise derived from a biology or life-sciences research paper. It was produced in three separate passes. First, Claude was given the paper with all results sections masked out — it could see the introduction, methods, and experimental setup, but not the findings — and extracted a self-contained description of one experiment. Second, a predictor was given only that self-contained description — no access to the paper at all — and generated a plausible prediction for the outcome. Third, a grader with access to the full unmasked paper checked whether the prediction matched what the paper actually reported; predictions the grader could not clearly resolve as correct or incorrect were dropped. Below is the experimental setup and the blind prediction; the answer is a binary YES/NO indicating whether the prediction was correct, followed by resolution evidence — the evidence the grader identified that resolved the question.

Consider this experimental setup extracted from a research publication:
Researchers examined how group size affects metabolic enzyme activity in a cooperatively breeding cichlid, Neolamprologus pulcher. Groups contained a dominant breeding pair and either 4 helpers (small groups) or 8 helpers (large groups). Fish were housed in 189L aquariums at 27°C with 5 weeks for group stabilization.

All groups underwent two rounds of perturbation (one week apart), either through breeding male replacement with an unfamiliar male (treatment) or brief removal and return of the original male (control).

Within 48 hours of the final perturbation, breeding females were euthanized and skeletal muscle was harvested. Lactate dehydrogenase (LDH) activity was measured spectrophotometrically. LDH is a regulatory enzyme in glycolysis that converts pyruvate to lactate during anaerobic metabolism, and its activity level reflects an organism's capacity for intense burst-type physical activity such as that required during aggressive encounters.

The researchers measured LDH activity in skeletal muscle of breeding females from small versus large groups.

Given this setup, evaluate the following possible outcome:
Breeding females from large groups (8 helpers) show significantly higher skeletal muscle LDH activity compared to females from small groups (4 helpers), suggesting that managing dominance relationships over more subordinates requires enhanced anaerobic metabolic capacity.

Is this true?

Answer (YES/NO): NO